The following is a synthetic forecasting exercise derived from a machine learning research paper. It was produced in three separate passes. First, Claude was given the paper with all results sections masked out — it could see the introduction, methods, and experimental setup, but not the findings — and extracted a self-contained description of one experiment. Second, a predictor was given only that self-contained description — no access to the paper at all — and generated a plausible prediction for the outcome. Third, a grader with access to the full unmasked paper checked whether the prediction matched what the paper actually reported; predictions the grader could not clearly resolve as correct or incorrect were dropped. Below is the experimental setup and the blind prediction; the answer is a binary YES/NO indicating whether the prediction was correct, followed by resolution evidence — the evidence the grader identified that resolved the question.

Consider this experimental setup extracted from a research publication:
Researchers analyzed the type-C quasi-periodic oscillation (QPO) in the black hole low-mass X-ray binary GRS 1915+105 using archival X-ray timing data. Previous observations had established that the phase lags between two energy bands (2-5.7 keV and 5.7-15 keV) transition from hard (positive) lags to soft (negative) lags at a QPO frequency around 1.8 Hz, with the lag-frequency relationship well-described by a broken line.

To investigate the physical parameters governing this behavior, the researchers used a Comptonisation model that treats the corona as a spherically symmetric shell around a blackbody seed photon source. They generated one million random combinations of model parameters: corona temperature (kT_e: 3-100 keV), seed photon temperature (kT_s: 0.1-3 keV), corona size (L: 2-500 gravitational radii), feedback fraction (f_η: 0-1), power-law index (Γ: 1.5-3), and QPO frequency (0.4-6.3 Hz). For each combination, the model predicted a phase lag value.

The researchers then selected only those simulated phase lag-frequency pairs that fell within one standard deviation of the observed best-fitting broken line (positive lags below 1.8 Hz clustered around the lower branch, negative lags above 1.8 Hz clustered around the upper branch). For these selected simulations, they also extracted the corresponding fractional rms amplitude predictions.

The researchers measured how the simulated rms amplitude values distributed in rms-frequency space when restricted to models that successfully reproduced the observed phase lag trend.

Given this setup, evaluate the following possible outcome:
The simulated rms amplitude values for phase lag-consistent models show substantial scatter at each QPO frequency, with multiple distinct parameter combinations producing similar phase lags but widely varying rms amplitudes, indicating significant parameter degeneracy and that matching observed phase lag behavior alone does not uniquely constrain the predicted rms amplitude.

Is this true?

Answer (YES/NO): YES